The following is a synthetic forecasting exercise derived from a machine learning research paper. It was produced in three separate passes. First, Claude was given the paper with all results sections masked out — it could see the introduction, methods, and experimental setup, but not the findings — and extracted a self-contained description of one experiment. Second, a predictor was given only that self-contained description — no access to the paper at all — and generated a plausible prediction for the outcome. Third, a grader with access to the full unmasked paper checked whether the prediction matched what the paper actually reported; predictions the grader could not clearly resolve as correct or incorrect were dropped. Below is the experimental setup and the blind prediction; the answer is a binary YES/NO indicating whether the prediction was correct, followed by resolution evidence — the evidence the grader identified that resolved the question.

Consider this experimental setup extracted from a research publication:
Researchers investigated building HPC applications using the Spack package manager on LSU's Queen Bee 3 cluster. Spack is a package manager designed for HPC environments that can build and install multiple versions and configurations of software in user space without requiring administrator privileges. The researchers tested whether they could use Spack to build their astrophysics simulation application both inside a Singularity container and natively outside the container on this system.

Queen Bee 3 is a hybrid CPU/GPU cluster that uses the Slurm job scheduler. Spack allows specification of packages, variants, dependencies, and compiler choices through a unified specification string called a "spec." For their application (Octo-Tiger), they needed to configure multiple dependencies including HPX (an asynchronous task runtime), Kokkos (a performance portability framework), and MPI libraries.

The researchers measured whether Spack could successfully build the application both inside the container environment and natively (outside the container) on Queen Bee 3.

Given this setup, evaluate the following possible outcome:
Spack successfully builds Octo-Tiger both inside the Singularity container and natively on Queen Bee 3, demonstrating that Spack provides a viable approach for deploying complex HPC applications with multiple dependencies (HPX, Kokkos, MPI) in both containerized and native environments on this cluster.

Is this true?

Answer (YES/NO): YES